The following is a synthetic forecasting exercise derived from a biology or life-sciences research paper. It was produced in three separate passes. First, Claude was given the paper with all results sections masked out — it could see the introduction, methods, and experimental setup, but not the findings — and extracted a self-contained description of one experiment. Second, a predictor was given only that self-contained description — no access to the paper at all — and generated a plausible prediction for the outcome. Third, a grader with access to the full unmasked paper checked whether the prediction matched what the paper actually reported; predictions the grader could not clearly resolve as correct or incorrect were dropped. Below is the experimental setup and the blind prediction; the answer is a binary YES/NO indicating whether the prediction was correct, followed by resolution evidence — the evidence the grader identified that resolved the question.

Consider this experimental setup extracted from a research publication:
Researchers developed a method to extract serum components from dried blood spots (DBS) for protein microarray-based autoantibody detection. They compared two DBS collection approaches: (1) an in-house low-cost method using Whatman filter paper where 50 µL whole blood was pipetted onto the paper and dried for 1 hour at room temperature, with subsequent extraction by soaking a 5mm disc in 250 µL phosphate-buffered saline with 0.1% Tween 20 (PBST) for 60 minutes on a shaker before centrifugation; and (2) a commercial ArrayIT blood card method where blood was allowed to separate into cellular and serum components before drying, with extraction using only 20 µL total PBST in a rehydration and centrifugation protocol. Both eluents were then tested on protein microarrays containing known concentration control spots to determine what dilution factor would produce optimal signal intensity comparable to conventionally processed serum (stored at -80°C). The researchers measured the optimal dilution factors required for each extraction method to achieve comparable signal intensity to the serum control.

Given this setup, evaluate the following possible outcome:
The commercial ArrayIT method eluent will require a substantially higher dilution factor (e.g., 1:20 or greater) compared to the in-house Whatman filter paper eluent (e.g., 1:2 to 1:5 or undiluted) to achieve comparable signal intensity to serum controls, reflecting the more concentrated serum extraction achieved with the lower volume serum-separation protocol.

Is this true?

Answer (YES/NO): NO